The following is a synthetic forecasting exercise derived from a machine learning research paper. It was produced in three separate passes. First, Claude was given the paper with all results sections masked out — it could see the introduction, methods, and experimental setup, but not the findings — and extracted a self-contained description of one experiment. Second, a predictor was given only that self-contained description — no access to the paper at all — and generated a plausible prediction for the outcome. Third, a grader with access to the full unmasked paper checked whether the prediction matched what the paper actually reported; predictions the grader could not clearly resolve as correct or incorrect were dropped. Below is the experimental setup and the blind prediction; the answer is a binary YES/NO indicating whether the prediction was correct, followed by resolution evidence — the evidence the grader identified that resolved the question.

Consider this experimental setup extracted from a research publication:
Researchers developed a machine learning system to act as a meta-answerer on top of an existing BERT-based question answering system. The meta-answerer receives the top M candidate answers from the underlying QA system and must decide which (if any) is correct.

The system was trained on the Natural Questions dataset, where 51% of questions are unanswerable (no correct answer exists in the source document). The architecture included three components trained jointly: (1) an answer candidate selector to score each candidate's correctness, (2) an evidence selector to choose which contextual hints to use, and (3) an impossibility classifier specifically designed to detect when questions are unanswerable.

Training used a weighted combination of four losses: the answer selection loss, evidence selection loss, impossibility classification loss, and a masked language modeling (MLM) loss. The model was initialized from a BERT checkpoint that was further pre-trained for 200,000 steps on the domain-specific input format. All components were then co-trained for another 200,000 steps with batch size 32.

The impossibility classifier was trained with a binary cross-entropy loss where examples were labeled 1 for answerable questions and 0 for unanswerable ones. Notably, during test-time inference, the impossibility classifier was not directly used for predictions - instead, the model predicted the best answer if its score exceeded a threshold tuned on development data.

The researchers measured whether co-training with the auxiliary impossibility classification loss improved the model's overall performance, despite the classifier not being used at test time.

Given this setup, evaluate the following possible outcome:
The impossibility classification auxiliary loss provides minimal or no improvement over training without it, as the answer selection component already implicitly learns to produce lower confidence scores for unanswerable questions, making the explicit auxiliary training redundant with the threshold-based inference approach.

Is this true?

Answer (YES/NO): NO